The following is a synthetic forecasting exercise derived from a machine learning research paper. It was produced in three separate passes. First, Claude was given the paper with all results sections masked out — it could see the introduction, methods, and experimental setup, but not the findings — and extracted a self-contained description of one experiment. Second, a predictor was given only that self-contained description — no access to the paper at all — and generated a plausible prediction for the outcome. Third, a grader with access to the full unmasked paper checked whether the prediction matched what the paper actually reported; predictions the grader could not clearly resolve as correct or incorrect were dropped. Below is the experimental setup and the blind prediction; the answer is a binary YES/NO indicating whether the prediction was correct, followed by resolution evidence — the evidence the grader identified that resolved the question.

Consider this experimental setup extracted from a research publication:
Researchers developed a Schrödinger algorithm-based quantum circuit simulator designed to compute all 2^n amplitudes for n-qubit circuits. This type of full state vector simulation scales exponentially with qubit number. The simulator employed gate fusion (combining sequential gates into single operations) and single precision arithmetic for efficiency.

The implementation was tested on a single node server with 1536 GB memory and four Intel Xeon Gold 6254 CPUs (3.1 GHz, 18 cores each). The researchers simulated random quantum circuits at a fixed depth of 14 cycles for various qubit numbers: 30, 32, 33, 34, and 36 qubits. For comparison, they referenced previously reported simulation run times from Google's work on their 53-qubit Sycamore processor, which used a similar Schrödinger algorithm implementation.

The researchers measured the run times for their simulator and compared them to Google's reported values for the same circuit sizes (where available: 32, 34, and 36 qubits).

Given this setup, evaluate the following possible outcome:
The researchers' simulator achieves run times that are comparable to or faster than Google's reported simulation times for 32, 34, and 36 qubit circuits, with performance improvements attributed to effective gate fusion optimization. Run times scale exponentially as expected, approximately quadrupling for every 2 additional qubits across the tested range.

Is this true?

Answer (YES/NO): NO